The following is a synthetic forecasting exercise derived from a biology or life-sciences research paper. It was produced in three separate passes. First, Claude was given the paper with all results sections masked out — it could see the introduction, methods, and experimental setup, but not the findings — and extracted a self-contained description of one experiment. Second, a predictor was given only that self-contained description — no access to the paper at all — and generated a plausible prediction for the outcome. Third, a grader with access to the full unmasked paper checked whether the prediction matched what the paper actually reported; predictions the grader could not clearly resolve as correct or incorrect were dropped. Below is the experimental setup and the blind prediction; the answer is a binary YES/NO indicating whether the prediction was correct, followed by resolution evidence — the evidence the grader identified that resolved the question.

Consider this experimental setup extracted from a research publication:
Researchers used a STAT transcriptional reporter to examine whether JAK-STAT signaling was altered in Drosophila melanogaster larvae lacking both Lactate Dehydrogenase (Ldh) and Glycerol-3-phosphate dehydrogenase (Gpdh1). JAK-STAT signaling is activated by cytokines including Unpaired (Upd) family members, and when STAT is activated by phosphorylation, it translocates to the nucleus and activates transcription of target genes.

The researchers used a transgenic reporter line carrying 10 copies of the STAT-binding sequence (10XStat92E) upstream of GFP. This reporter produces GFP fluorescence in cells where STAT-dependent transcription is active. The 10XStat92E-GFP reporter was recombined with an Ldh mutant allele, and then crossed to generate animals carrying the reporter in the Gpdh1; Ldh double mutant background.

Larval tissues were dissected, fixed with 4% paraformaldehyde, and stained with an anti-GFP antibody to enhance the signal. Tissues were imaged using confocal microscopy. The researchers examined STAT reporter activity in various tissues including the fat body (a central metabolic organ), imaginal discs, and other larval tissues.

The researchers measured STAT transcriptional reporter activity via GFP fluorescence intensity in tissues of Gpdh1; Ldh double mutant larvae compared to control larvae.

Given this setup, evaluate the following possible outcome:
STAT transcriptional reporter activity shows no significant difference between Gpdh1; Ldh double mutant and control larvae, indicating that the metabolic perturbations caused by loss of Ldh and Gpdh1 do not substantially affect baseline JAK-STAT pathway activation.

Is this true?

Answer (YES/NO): NO